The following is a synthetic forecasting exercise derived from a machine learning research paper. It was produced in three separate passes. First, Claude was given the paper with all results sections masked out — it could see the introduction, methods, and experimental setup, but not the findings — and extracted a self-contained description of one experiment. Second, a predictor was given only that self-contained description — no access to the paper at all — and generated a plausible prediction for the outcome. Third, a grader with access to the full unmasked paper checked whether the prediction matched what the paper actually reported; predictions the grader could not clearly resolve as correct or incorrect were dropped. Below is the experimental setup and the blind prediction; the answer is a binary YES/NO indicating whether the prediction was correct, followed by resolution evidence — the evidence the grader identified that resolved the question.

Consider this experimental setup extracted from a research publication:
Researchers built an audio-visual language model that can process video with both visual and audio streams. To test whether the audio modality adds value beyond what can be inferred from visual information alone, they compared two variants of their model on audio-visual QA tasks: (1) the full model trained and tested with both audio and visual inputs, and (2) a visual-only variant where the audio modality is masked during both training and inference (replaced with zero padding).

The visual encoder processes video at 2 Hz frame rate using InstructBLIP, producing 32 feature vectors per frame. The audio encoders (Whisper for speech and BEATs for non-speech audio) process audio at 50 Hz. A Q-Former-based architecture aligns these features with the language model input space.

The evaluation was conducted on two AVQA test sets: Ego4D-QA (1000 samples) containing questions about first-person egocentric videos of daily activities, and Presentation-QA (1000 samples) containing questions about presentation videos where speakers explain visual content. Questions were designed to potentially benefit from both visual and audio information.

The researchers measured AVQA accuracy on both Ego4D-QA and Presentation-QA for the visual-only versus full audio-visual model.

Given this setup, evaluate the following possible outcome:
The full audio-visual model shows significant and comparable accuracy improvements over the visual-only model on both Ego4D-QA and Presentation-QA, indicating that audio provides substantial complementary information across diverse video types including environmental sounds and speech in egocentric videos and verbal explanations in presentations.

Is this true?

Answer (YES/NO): NO